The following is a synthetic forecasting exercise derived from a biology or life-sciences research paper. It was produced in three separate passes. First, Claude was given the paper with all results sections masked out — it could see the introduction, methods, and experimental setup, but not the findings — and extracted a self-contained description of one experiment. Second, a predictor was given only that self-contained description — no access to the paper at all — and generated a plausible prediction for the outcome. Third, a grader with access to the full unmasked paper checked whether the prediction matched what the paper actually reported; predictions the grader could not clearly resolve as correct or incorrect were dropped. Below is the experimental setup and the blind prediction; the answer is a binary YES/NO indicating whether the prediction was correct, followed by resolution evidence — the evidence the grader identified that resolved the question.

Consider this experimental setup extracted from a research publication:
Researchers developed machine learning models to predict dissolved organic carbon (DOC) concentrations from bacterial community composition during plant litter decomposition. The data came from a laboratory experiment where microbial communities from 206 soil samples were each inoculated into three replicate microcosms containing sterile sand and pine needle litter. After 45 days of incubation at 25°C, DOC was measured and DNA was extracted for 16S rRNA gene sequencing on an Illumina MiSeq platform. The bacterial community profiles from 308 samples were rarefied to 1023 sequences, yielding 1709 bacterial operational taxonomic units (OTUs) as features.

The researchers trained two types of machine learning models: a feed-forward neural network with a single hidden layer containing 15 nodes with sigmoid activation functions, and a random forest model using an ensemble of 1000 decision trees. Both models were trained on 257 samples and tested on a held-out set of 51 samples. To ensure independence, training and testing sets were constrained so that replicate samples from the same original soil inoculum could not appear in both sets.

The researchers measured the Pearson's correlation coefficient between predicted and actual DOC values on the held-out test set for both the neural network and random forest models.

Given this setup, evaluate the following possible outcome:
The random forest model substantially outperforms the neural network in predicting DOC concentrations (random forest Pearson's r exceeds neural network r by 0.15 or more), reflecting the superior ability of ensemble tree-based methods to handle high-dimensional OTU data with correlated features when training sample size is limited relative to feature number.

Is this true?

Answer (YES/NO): NO